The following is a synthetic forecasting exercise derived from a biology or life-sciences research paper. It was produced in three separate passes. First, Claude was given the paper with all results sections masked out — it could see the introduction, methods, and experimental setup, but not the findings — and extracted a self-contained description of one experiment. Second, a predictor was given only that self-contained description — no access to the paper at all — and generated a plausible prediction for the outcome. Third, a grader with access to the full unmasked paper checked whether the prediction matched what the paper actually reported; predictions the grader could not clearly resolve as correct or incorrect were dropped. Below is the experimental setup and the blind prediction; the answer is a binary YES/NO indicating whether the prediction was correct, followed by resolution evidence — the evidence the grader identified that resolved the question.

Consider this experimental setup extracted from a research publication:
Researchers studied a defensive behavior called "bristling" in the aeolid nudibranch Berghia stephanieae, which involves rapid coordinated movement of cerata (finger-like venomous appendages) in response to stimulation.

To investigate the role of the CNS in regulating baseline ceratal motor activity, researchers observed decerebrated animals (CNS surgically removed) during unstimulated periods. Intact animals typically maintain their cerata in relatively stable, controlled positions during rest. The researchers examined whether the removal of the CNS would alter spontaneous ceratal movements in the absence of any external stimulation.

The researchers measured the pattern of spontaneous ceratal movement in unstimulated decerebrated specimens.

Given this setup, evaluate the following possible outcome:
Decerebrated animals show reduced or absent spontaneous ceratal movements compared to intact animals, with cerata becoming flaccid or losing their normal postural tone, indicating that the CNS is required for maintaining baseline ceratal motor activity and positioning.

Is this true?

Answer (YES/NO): NO